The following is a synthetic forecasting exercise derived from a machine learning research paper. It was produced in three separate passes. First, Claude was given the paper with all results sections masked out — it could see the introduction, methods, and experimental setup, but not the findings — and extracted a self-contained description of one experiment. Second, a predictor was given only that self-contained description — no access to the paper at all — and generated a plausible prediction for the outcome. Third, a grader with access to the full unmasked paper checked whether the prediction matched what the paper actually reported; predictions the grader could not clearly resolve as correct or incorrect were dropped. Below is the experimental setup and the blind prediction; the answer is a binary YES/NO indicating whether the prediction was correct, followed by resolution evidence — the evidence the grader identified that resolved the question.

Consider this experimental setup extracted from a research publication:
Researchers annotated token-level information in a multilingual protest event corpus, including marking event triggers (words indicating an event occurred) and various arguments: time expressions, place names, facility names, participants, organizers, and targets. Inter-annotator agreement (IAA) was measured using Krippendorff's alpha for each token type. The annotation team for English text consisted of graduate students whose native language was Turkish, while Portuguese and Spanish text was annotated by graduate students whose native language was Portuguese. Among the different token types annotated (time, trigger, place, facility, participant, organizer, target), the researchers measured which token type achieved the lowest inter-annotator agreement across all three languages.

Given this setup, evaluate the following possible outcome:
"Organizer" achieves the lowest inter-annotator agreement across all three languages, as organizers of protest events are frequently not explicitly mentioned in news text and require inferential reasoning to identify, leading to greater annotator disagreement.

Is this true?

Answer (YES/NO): NO